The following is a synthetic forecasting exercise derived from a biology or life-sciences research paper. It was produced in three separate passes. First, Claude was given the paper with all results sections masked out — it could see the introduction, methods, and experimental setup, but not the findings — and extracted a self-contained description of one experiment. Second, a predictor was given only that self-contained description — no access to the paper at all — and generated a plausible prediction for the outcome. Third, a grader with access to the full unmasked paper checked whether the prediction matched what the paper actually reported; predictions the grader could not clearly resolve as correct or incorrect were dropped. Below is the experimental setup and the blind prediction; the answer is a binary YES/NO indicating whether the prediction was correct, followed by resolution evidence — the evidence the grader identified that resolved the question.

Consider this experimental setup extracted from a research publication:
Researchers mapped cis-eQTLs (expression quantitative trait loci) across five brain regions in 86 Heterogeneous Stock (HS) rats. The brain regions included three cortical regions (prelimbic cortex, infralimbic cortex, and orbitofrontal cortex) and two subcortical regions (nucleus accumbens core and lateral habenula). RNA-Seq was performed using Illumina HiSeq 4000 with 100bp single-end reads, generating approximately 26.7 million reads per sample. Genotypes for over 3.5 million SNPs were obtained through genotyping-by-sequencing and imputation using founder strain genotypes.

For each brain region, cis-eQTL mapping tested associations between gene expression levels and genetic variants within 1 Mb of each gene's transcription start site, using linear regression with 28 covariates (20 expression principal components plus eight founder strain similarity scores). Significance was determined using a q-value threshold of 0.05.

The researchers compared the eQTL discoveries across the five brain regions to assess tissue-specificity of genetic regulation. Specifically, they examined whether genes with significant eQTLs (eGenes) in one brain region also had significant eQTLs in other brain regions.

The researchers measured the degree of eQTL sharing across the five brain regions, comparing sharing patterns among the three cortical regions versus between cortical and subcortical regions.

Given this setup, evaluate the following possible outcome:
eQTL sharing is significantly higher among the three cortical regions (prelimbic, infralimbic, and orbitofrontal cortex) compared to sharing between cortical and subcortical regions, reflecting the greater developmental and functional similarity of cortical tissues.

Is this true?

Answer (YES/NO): YES